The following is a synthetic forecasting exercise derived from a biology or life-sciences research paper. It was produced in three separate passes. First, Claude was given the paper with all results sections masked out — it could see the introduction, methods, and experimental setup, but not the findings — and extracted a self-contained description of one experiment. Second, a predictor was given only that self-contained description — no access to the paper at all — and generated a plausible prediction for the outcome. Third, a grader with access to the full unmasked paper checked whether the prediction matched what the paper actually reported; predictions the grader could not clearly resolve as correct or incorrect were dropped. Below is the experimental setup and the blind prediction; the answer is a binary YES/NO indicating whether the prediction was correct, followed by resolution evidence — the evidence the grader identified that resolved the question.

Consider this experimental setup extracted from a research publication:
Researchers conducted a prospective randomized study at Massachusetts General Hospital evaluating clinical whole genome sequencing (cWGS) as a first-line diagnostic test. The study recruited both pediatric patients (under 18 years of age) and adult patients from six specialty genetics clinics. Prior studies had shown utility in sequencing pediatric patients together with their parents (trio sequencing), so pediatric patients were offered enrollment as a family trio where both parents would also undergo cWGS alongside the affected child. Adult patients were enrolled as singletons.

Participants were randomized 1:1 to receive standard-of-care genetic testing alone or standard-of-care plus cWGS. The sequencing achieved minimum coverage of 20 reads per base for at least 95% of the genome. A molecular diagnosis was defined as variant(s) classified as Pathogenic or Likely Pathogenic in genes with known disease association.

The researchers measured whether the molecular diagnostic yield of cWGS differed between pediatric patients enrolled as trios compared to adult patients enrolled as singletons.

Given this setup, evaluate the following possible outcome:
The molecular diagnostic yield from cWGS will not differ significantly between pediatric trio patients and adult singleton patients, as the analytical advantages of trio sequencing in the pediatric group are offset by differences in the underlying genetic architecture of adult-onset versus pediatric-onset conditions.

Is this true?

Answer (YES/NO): YES